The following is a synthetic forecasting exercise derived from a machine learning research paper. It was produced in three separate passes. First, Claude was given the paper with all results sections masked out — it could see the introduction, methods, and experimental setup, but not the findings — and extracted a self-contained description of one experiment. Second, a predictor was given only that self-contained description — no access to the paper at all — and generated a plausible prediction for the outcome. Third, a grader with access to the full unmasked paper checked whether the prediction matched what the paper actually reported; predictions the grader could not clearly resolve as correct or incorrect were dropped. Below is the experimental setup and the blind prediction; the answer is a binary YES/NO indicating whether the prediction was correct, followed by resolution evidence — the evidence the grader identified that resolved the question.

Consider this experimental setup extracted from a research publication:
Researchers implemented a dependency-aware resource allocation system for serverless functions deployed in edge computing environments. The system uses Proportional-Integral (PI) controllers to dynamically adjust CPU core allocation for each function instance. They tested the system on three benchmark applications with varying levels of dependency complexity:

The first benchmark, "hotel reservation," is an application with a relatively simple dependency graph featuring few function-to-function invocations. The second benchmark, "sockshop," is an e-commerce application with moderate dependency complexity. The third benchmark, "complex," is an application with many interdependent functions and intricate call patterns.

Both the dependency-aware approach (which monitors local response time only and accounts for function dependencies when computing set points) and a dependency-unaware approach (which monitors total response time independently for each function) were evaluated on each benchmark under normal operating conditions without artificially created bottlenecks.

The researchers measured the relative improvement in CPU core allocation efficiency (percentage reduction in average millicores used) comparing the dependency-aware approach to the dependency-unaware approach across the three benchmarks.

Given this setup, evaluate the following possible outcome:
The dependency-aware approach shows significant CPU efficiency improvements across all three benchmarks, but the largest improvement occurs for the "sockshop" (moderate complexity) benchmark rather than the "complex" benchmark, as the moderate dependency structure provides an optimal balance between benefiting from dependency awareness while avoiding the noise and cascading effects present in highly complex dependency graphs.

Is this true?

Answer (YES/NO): NO